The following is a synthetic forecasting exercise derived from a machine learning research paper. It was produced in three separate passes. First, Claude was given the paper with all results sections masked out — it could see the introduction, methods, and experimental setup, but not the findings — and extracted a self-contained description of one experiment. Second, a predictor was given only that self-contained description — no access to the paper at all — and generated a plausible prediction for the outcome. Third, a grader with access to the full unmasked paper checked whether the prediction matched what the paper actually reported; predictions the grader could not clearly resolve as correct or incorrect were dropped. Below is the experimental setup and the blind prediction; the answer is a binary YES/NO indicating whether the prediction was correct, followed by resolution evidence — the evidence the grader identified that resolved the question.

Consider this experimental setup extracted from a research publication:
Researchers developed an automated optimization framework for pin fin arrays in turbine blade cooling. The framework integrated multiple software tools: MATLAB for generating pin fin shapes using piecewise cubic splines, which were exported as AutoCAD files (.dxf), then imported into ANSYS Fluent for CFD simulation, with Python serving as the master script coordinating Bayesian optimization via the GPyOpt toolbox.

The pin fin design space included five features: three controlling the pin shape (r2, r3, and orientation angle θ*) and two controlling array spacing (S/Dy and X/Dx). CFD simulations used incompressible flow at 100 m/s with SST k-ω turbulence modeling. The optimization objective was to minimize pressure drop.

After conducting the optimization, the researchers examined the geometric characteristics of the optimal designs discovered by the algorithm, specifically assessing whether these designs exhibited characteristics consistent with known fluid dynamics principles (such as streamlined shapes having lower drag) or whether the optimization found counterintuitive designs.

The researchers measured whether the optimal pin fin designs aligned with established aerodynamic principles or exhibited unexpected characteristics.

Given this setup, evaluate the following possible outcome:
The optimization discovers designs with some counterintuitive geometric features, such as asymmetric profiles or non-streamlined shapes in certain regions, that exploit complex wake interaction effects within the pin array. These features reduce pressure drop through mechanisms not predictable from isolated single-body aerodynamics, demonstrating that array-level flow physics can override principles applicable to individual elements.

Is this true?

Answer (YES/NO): NO